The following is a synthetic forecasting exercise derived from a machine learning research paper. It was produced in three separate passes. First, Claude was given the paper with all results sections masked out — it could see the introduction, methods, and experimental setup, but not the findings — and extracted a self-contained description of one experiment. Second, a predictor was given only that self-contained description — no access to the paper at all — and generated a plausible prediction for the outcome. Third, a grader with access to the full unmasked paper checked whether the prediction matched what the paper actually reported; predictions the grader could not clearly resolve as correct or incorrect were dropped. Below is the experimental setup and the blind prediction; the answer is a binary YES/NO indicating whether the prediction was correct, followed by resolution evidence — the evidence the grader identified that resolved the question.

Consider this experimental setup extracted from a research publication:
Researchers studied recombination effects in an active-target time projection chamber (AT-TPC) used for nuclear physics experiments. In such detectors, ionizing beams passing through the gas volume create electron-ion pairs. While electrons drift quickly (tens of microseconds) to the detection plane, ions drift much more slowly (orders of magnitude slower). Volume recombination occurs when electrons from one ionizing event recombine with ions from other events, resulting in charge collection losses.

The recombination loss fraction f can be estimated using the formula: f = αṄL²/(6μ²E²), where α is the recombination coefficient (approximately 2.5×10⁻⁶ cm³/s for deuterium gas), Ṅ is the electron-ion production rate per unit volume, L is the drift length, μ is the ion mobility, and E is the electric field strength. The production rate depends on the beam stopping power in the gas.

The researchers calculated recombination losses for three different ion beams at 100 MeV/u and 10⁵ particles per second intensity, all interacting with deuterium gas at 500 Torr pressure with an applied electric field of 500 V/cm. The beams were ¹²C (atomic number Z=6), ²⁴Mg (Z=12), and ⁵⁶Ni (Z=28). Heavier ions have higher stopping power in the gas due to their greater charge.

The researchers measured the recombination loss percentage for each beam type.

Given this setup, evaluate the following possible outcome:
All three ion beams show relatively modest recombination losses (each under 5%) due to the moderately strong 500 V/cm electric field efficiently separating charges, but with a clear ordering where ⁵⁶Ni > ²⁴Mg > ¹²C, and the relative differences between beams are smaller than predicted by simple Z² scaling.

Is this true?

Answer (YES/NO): NO